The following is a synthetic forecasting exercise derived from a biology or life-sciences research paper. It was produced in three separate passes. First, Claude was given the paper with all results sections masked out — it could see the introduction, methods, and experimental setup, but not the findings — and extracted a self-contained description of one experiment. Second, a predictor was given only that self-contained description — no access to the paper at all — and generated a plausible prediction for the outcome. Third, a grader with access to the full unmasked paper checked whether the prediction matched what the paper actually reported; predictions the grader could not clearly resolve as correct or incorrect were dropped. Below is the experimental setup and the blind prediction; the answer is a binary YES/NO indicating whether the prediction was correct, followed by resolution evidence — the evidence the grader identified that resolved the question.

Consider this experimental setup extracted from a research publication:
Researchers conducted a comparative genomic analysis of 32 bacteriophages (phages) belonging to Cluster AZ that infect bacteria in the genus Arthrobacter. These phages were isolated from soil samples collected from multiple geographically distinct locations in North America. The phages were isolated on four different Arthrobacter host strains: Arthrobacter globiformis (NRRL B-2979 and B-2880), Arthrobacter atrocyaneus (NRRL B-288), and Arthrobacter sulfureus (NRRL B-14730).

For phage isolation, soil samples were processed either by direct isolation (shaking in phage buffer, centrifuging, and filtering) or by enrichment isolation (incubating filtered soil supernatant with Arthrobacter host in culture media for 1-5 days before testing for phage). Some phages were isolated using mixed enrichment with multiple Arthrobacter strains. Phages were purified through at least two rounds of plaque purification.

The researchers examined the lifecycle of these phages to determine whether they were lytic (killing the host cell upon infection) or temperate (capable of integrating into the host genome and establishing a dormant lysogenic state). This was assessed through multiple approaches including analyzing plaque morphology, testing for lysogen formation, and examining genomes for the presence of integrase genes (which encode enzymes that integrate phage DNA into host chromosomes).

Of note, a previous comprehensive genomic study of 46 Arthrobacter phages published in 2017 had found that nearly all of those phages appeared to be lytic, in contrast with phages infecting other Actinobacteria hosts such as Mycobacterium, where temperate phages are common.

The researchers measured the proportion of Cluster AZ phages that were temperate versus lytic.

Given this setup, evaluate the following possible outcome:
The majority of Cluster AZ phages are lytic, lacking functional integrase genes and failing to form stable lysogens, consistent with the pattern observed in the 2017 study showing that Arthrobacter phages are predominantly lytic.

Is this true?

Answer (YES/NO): NO